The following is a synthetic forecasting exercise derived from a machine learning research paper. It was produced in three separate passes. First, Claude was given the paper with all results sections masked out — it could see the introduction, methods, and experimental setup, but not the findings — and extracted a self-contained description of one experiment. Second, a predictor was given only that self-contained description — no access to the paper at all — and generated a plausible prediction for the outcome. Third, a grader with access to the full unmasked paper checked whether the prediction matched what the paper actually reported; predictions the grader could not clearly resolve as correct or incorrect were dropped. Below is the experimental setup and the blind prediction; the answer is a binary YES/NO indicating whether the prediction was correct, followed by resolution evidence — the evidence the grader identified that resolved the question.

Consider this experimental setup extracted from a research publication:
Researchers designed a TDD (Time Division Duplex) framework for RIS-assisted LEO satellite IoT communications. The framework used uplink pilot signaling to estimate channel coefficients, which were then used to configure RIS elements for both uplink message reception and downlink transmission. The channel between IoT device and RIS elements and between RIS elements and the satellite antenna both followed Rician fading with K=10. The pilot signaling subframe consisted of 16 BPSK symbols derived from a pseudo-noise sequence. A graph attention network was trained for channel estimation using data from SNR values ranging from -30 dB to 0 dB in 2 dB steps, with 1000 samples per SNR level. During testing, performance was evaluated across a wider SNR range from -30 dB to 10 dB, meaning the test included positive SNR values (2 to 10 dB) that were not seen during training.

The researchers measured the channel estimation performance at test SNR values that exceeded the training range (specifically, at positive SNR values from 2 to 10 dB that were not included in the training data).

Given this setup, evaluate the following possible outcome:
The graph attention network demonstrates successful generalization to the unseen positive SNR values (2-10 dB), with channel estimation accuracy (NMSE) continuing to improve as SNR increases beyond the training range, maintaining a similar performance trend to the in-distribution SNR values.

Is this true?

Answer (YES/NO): YES